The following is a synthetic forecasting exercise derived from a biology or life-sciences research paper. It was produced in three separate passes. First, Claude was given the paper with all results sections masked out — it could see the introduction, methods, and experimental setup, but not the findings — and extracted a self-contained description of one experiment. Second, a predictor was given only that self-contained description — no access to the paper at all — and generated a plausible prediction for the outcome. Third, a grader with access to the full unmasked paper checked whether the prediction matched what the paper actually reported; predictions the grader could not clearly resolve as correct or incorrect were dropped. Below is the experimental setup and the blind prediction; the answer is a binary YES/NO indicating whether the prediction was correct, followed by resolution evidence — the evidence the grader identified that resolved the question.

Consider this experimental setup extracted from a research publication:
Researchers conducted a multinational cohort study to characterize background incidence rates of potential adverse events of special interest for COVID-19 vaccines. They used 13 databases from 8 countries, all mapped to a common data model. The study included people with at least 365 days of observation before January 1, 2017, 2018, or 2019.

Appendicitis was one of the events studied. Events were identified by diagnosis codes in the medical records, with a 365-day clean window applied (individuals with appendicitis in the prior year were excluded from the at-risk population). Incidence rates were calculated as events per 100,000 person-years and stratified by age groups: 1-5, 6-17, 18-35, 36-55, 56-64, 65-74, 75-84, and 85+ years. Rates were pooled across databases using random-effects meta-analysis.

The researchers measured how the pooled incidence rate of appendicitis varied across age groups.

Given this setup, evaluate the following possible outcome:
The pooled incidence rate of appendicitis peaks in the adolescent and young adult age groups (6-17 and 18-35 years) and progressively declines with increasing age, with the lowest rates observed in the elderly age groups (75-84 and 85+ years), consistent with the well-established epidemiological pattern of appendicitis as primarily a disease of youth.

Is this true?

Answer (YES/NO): YES